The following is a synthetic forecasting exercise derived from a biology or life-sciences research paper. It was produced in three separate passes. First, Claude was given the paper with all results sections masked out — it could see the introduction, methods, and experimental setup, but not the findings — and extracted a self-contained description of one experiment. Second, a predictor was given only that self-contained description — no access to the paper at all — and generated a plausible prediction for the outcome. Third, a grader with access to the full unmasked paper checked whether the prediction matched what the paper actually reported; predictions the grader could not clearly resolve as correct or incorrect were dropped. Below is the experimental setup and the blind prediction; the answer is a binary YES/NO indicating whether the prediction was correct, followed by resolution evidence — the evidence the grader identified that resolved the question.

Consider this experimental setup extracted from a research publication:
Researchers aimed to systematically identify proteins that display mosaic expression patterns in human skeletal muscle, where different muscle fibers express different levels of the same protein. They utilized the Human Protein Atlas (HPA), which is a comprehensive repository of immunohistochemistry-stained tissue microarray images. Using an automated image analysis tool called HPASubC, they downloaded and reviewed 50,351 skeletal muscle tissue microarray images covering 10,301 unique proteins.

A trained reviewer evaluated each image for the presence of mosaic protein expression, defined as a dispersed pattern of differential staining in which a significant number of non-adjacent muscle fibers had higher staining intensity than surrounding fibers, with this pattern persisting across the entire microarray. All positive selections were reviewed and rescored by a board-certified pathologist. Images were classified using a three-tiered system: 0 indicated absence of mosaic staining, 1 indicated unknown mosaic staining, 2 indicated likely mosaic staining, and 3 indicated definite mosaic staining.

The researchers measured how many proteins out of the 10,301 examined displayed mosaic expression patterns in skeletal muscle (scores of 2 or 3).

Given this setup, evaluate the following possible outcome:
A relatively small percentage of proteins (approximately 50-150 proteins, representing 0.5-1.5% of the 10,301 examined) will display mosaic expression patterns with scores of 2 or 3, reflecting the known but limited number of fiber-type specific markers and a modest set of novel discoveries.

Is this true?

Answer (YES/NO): NO